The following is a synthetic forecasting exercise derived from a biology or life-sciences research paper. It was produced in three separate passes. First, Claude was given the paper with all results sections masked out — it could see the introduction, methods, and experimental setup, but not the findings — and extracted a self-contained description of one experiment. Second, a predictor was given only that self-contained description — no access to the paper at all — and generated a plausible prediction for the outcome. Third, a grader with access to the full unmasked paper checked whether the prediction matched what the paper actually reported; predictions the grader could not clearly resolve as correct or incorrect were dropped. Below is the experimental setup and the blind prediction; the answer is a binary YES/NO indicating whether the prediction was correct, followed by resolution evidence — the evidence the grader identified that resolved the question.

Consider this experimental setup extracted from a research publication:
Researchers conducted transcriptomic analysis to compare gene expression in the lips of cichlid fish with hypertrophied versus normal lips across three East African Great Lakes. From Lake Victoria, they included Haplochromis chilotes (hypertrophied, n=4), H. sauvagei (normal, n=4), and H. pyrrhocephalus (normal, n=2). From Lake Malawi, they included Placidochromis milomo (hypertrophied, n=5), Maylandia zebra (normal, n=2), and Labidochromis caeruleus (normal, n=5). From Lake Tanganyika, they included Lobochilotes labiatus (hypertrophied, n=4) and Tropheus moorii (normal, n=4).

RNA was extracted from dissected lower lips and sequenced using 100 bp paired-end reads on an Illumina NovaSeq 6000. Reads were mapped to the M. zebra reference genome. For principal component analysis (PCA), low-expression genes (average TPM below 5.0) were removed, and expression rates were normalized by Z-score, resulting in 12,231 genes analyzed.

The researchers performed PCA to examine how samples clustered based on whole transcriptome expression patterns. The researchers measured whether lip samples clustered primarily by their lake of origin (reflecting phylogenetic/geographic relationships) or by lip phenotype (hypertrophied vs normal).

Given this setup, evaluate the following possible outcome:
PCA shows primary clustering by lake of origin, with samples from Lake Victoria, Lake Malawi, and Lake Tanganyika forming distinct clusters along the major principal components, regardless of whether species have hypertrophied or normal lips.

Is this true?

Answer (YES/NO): YES